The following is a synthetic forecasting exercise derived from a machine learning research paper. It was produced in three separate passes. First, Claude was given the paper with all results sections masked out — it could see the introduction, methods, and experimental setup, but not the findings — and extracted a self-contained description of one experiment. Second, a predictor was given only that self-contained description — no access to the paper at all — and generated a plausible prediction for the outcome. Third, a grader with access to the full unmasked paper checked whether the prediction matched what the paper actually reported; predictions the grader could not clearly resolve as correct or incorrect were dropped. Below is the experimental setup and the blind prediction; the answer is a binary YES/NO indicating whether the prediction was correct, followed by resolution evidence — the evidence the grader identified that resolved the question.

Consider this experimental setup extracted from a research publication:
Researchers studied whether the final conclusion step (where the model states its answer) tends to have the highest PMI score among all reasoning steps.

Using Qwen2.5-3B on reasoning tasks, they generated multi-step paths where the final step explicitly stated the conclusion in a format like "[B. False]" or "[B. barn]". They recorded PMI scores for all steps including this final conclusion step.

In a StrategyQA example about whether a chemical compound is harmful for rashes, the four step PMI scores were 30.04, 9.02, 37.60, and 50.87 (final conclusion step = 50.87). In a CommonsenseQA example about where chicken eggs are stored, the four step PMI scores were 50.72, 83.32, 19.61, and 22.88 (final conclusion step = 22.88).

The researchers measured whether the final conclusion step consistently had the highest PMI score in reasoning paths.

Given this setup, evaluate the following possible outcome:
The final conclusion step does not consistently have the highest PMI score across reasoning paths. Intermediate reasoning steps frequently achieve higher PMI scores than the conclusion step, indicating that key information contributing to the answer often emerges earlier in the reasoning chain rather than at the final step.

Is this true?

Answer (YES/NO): YES